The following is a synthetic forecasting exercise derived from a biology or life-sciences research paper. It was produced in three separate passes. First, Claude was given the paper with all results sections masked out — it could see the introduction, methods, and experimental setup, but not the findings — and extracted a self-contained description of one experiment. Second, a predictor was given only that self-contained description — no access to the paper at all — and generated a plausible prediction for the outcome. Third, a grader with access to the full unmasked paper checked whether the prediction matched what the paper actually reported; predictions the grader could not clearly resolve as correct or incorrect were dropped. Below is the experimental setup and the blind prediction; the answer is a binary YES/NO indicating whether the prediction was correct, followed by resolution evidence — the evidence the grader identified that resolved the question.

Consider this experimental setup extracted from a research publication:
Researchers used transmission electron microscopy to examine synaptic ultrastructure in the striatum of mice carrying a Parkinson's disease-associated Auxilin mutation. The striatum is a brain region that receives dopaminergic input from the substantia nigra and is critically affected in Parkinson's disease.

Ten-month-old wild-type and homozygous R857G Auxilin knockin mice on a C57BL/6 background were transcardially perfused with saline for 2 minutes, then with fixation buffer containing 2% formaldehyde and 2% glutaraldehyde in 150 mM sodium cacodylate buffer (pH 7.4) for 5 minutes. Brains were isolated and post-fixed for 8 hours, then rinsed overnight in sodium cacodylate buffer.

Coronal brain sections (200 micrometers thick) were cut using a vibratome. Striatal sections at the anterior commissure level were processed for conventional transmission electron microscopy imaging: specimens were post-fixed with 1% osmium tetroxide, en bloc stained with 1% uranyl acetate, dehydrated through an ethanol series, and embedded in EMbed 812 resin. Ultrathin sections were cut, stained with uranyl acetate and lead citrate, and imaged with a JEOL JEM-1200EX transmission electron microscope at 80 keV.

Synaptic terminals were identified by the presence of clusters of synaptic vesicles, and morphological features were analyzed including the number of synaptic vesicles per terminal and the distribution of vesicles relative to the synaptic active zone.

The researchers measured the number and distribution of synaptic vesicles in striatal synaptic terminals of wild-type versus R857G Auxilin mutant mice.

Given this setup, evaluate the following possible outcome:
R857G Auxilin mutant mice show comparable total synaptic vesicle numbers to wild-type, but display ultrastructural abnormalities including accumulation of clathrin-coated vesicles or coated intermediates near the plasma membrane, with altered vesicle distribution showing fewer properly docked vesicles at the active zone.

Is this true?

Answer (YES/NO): NO